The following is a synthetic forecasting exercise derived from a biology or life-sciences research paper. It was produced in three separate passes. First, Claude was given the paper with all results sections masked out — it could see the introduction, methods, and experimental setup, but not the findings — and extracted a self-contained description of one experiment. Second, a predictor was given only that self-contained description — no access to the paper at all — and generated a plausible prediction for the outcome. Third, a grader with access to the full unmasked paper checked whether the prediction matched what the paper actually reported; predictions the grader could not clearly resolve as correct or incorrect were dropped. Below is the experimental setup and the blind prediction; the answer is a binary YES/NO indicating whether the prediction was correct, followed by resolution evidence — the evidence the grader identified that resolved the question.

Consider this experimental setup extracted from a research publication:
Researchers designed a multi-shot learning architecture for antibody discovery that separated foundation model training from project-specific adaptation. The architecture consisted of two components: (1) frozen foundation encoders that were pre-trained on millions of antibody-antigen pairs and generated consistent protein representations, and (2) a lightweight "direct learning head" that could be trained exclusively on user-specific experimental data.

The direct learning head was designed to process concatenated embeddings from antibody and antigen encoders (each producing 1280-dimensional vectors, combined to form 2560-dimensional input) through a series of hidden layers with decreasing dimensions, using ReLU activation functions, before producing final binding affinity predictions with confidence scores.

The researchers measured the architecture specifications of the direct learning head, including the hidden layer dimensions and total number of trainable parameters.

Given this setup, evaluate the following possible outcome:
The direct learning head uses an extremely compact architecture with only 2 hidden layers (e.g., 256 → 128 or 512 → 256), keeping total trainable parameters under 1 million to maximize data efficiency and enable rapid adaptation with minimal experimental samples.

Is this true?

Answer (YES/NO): NO